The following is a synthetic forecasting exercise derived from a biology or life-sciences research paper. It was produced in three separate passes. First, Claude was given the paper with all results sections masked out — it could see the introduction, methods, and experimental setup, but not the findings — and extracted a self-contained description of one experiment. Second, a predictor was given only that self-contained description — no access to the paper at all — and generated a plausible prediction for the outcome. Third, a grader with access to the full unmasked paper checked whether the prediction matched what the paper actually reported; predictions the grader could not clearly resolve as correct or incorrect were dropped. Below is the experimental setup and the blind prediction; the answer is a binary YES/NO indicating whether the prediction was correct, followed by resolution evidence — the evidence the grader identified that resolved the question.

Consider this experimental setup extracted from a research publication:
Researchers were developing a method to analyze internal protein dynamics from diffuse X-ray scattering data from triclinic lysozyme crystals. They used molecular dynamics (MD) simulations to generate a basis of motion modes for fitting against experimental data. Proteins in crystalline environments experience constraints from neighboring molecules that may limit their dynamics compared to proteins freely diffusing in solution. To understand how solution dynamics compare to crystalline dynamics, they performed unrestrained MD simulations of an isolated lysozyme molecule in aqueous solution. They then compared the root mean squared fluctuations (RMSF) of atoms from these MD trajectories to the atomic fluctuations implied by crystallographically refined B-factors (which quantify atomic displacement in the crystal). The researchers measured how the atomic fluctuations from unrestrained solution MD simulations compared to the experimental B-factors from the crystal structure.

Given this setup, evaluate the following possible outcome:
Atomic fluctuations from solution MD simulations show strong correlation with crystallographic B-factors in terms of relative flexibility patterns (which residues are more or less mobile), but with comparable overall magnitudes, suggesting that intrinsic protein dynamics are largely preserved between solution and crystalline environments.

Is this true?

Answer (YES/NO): NO